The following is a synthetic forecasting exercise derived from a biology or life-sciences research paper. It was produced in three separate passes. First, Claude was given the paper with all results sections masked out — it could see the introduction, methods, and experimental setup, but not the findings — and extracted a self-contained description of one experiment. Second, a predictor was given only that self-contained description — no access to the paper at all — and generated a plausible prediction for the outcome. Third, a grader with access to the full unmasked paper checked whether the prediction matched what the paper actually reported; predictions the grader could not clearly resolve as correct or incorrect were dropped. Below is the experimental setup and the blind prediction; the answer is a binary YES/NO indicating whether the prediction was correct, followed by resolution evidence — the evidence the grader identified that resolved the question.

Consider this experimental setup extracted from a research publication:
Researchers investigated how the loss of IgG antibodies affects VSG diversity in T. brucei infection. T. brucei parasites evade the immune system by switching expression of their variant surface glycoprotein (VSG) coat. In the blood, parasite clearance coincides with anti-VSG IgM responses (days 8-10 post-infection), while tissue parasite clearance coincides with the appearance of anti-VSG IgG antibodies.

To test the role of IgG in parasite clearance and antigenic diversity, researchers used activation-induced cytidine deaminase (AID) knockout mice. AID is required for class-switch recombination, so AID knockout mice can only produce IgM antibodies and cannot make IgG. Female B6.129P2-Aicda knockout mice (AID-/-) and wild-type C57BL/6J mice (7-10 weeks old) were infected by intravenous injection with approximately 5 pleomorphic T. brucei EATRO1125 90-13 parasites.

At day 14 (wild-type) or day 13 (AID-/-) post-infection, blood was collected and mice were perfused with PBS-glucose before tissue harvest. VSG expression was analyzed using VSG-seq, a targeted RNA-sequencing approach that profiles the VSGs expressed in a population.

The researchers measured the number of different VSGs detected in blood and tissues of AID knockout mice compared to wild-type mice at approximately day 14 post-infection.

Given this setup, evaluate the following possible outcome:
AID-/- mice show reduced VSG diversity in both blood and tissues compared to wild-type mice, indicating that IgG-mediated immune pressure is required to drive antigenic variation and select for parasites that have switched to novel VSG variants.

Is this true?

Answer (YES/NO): NO